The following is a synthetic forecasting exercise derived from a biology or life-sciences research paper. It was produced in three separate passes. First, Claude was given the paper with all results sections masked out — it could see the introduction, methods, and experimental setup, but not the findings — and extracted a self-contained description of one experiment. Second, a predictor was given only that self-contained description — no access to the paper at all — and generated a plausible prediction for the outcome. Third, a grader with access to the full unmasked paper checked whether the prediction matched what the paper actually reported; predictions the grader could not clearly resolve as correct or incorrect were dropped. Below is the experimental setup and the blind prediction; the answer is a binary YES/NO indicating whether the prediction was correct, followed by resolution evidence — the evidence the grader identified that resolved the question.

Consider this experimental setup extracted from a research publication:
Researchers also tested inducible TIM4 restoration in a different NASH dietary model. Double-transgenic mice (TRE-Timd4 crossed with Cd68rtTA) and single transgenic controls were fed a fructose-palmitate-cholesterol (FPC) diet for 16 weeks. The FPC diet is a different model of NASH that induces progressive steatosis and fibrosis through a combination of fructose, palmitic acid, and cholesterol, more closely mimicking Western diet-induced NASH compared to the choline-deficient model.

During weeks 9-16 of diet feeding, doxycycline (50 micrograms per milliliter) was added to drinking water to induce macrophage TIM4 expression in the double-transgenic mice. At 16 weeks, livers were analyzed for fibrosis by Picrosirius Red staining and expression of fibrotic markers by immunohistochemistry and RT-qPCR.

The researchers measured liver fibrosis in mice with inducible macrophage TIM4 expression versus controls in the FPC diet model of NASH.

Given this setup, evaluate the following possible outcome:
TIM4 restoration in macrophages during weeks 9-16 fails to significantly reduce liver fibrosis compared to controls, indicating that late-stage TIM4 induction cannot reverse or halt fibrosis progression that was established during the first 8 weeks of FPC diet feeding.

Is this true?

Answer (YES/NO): NO